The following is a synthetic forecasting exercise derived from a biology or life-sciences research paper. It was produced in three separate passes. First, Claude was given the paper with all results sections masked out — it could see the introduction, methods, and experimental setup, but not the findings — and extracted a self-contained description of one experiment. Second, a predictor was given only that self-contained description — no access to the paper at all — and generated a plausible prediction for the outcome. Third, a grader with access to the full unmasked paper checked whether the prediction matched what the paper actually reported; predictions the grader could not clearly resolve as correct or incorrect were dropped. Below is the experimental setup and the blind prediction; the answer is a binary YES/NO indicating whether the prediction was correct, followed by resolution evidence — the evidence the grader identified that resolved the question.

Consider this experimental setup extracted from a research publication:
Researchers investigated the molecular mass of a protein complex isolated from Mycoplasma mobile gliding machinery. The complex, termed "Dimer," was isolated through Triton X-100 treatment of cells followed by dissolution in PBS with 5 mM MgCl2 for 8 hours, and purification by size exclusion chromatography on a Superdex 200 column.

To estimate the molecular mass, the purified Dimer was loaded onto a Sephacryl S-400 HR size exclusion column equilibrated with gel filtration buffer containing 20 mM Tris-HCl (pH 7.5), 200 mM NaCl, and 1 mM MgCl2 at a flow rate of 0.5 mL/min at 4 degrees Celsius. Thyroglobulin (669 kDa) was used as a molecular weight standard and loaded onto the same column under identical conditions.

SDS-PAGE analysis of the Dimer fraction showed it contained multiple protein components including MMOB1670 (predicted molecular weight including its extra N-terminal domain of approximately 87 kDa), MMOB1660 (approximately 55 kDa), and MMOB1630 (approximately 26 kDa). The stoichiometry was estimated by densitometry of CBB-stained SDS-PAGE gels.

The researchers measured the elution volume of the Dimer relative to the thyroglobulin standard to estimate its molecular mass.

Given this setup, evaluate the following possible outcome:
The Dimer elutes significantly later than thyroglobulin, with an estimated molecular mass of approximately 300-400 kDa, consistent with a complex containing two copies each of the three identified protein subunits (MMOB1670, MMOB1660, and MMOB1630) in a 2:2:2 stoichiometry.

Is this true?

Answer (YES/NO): NO